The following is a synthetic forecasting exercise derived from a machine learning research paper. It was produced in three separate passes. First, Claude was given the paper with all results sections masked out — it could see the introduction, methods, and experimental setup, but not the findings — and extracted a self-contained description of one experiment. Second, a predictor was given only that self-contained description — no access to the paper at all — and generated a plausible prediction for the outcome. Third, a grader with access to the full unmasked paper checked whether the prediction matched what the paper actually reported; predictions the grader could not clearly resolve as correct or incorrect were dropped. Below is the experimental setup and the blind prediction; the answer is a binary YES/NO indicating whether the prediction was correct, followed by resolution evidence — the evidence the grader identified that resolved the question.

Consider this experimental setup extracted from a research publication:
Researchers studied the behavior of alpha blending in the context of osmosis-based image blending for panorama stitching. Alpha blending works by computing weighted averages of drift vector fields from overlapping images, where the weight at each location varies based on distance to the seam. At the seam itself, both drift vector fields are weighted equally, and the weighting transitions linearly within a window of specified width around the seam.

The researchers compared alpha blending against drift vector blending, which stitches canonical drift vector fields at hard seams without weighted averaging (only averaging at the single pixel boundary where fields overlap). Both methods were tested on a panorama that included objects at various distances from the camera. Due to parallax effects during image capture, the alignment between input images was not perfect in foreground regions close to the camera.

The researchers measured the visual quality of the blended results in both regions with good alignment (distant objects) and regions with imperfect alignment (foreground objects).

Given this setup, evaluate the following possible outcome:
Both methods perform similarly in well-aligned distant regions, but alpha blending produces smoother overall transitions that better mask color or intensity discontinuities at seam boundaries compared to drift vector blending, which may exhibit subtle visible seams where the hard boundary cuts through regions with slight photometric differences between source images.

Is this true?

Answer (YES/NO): NO